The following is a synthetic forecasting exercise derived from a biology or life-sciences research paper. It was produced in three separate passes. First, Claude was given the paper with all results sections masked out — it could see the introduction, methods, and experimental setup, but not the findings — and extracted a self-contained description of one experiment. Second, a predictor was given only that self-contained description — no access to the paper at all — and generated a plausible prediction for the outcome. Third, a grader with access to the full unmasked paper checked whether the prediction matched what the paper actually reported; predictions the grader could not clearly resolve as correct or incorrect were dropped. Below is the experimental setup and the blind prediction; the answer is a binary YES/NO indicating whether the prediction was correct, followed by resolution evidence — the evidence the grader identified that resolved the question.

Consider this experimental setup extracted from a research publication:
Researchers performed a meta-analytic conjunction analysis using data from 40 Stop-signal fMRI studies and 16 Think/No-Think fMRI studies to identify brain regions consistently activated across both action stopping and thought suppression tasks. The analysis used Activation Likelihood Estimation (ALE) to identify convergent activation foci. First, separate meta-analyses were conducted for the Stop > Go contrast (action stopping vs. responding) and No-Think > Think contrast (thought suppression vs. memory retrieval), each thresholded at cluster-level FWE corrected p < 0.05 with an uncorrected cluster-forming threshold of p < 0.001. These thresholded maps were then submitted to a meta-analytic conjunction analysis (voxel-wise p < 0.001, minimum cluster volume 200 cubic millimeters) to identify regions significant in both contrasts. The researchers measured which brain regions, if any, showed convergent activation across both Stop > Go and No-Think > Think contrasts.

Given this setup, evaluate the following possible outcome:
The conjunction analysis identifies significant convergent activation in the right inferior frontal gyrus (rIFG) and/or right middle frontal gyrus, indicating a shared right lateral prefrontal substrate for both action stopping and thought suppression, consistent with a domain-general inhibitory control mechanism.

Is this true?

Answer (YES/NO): YES